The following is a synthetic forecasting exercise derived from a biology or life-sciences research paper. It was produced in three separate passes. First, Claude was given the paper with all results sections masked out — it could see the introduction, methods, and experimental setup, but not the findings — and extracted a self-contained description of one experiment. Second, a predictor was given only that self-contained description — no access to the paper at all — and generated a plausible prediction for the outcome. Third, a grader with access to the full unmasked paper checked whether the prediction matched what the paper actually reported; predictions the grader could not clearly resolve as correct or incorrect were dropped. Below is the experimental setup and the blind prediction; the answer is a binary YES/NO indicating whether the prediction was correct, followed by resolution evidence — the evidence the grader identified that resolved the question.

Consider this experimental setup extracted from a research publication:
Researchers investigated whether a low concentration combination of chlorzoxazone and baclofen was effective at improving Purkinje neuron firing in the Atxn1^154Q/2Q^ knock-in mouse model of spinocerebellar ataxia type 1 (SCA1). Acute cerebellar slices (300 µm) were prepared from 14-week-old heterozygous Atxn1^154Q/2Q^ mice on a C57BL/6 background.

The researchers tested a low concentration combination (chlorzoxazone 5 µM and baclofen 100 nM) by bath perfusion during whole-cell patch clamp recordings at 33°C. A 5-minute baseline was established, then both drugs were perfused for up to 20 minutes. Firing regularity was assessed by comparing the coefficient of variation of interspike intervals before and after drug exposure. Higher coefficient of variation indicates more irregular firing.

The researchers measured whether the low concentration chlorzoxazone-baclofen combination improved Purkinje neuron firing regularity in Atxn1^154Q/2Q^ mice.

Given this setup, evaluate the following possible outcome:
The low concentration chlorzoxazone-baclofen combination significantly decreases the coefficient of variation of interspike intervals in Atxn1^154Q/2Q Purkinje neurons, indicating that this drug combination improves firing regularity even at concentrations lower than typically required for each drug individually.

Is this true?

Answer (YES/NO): NO